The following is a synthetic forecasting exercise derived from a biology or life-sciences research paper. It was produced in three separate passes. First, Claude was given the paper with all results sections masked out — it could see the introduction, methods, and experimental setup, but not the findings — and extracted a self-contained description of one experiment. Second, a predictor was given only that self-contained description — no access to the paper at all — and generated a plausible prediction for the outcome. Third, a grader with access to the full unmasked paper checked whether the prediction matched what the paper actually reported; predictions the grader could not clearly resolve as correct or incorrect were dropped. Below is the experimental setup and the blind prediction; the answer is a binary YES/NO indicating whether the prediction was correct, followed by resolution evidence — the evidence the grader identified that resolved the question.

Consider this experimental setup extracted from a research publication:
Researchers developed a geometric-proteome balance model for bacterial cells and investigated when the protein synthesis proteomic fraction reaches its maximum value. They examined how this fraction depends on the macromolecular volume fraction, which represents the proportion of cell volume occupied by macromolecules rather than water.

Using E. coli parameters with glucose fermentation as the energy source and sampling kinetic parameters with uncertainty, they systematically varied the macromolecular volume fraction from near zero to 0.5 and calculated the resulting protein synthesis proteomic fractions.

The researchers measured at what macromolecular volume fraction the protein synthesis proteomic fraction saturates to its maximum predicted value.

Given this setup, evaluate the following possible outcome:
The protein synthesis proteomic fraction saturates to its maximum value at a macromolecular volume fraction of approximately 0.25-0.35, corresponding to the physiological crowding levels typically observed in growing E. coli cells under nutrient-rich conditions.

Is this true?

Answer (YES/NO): NO